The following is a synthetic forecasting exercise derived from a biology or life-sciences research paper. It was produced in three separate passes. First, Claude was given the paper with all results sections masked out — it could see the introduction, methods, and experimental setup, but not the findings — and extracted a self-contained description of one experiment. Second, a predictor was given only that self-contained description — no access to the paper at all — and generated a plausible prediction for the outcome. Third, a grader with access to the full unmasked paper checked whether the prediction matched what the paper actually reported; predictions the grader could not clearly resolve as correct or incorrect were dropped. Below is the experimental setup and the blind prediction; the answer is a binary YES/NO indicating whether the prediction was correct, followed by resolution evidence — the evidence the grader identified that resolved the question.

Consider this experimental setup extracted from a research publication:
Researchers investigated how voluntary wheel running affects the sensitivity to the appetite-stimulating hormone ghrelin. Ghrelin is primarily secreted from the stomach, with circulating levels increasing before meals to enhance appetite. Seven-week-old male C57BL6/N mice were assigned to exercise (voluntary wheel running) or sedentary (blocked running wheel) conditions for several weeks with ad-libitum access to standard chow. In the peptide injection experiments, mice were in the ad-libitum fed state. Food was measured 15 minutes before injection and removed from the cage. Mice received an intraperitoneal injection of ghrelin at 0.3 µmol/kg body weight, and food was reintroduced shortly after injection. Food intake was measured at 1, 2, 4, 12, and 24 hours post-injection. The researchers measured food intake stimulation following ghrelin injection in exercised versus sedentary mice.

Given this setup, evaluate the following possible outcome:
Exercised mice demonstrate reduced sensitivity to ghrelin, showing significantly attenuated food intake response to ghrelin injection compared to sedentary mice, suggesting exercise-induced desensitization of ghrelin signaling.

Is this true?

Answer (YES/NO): NO